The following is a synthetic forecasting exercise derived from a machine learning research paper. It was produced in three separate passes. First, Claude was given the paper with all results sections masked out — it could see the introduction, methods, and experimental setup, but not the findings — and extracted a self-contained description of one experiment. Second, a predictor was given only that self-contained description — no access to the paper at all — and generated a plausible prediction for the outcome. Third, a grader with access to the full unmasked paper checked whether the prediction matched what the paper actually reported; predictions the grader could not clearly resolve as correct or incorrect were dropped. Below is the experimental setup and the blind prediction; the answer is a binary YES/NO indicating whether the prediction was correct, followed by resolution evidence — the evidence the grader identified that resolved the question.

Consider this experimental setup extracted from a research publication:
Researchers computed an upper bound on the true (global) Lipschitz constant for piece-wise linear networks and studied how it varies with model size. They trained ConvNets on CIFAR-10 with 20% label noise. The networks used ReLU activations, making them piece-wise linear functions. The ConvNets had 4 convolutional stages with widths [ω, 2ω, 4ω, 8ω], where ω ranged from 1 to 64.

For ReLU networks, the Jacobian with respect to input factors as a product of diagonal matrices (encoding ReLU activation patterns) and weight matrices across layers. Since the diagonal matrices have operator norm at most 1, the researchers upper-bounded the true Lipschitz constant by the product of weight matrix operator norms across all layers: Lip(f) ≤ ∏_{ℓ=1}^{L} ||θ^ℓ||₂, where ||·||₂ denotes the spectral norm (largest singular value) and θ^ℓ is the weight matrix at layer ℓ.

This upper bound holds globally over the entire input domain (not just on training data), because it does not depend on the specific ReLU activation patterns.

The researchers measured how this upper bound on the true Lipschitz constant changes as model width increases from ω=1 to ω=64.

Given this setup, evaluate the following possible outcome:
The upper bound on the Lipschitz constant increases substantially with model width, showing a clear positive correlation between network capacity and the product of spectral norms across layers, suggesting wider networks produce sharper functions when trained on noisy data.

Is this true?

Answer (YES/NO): NO